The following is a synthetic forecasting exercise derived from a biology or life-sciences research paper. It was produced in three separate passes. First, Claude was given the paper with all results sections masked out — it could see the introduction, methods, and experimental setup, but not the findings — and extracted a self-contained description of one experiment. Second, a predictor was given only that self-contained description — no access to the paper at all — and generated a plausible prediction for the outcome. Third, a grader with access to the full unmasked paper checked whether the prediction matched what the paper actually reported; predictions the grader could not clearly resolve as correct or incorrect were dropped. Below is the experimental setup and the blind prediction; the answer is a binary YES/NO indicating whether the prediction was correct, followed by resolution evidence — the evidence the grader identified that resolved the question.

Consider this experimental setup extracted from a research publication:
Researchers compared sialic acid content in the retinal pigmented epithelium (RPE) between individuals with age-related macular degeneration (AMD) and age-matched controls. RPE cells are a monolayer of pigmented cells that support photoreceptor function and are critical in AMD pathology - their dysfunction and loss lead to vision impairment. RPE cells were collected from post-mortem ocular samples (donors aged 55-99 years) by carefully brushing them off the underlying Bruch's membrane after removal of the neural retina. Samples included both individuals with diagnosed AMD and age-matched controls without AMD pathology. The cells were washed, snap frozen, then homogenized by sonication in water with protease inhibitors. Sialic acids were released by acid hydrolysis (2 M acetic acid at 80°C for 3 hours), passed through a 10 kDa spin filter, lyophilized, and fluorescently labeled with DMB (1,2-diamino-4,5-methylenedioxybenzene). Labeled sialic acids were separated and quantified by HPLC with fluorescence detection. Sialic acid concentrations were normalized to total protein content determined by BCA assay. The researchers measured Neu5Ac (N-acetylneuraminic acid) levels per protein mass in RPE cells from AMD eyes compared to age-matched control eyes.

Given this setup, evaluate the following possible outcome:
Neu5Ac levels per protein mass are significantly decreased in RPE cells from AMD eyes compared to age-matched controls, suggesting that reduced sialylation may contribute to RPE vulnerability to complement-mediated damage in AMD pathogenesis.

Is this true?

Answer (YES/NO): NO